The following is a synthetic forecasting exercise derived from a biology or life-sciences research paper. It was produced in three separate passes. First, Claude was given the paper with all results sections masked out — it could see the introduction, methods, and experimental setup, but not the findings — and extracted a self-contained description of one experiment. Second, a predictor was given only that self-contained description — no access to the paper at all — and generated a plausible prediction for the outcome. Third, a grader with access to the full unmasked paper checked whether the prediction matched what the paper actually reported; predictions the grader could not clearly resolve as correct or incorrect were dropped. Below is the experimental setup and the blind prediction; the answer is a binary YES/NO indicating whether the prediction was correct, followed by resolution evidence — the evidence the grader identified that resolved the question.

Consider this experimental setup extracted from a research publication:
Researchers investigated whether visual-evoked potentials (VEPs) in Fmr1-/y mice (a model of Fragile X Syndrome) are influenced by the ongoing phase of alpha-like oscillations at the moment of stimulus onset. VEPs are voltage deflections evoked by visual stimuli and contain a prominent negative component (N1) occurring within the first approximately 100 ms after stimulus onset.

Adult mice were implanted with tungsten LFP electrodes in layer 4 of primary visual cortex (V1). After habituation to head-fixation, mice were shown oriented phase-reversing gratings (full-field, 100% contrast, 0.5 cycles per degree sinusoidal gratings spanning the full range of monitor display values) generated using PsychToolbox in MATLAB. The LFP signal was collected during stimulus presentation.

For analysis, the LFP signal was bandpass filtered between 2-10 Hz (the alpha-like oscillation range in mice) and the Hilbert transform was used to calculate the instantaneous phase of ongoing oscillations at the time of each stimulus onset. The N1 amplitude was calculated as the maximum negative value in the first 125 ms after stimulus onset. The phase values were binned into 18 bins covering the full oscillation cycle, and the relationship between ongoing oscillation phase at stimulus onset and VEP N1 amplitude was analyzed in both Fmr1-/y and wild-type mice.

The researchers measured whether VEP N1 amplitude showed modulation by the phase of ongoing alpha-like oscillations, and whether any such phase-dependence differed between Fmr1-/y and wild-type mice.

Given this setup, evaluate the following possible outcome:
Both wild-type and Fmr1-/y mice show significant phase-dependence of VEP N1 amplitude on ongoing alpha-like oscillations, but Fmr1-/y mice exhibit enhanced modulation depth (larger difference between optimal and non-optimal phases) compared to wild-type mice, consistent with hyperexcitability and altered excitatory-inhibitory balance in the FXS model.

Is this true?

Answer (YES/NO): NO